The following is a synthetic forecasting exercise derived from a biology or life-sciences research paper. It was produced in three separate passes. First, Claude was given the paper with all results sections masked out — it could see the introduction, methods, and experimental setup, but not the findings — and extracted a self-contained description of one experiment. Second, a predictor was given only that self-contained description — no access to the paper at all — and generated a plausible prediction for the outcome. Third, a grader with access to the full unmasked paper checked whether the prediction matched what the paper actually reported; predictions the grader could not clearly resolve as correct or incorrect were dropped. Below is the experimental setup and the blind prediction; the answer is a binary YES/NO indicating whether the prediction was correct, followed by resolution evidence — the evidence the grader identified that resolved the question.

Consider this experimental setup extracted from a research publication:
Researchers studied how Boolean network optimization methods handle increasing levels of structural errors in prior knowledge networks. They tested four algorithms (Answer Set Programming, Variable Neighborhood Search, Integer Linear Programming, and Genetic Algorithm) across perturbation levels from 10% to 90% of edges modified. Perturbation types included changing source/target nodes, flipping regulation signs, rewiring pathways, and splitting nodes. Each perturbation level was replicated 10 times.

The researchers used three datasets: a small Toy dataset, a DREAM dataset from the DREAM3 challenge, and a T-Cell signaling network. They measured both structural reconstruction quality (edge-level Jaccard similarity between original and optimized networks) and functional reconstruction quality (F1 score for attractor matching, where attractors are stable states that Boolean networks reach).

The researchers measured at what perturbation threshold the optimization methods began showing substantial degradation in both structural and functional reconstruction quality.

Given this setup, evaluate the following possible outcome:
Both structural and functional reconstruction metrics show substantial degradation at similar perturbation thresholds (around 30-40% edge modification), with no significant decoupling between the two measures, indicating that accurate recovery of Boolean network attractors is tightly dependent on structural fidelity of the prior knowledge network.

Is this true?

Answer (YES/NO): NO